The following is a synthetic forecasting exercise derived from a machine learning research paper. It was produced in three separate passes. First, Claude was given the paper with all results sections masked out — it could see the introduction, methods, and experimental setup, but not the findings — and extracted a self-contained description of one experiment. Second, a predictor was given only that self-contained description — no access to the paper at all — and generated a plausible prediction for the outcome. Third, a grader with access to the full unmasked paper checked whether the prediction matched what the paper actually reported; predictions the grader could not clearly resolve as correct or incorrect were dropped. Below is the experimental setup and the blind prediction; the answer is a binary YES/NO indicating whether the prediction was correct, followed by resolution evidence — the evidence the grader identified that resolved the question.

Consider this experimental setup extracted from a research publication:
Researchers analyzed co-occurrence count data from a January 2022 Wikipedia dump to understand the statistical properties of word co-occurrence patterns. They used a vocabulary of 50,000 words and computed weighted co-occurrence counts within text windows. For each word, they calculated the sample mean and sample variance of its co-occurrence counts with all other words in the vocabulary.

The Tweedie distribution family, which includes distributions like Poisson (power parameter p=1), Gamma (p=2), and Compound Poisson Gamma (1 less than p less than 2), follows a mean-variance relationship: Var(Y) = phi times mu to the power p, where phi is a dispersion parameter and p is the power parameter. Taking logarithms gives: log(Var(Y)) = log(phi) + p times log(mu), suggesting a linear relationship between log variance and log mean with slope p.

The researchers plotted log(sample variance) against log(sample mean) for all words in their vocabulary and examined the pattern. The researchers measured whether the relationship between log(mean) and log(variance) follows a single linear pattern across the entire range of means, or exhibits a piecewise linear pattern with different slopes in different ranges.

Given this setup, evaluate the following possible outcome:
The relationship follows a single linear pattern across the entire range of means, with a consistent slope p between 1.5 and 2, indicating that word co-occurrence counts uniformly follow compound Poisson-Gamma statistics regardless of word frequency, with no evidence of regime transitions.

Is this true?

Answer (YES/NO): NO